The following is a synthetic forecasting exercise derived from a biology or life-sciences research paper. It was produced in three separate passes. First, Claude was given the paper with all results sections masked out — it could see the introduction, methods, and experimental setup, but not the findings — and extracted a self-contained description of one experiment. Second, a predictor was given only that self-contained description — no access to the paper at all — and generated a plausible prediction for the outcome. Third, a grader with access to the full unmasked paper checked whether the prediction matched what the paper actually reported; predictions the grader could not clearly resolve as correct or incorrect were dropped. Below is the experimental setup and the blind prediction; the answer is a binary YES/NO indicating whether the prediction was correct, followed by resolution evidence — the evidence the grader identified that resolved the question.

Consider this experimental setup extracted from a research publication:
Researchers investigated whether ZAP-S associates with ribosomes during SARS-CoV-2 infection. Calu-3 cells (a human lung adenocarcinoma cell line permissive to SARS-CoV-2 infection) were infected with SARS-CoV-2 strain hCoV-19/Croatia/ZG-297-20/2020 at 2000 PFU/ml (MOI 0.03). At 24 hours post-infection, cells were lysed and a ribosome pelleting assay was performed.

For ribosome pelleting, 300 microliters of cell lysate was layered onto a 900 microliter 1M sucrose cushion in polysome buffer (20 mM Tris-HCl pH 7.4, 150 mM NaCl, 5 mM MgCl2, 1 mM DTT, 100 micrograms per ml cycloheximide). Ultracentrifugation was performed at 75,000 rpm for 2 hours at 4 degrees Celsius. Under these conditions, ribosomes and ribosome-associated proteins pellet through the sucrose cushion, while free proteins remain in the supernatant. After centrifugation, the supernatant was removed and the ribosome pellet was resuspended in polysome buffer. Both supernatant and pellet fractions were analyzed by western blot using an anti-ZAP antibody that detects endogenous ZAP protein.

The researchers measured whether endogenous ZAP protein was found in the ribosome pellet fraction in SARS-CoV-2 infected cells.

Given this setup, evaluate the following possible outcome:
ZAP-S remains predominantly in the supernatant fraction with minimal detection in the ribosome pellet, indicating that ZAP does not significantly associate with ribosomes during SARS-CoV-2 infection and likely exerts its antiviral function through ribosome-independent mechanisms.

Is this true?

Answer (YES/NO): NO